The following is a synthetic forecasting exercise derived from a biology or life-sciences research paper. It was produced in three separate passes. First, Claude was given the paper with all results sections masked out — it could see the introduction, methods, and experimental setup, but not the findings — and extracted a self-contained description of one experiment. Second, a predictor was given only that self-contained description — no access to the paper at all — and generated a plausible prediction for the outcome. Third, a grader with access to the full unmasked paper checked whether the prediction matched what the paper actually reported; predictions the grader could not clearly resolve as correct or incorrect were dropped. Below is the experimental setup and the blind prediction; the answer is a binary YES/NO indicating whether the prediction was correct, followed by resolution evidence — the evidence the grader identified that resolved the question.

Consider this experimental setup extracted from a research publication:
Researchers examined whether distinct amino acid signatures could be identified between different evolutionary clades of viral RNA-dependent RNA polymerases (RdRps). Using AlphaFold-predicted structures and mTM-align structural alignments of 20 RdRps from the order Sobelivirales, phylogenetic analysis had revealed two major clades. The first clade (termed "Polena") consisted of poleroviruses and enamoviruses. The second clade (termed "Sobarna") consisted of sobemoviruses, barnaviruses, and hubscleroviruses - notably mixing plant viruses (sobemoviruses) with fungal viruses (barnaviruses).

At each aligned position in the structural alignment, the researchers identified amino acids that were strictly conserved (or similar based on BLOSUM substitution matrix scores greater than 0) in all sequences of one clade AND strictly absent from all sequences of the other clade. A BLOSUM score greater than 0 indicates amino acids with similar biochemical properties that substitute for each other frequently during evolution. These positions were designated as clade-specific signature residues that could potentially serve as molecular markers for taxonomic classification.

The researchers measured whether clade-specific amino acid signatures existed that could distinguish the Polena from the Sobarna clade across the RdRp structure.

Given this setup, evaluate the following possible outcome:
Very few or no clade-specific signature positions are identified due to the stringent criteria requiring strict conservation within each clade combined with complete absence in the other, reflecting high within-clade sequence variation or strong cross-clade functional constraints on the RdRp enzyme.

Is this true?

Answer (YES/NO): NO